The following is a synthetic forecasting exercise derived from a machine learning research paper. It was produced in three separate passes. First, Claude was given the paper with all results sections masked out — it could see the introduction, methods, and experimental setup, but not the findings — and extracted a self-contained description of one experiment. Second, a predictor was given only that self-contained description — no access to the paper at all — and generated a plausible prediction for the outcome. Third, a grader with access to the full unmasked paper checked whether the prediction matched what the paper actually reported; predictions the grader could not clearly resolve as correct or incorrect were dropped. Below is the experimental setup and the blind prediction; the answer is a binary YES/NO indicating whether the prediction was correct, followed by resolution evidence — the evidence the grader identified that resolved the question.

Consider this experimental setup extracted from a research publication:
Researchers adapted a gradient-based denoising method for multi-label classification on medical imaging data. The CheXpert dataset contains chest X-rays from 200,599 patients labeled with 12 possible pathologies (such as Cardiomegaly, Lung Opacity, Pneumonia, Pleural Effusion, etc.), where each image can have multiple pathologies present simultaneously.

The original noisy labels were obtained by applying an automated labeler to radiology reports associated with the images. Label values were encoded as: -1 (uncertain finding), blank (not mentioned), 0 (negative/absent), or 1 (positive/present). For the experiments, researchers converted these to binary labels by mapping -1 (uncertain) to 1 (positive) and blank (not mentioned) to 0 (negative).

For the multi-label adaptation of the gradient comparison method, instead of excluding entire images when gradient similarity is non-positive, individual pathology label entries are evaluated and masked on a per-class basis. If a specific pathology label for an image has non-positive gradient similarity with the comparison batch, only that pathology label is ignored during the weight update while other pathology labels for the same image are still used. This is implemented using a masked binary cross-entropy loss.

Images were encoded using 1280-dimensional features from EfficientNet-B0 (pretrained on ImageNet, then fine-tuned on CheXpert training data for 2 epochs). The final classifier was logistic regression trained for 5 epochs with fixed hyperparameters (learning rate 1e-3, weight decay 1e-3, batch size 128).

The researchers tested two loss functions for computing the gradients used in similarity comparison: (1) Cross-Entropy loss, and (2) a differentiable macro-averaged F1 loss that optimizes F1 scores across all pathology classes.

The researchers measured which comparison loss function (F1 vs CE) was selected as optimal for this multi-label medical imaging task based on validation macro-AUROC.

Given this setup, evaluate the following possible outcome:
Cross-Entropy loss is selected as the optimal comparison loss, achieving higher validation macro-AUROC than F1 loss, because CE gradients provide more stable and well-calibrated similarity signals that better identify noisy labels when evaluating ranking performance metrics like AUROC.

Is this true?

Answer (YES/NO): NO